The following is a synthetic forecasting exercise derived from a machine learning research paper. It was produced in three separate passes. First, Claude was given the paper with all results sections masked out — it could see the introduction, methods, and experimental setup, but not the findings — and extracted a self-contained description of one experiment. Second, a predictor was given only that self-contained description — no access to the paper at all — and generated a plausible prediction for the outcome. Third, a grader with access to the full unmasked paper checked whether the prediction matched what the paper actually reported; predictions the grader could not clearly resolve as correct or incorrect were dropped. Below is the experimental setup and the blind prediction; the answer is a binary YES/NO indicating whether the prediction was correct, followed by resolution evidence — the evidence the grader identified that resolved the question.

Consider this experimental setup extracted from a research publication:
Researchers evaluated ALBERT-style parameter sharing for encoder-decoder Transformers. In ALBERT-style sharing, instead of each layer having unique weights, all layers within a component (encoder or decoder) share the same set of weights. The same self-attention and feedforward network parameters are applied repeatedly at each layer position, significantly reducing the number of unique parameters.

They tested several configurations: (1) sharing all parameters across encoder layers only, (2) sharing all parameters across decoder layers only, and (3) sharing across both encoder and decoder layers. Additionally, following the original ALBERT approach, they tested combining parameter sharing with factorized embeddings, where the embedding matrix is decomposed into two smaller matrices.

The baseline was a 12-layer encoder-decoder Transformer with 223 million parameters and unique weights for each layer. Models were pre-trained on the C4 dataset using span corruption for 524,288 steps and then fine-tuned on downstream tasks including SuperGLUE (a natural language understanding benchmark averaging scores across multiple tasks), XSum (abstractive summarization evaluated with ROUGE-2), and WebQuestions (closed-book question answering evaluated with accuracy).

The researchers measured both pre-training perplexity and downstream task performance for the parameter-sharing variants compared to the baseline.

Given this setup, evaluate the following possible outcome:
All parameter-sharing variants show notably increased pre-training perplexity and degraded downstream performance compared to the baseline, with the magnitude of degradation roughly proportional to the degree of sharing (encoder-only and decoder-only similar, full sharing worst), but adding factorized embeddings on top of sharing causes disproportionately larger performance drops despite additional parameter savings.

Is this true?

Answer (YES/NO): NO